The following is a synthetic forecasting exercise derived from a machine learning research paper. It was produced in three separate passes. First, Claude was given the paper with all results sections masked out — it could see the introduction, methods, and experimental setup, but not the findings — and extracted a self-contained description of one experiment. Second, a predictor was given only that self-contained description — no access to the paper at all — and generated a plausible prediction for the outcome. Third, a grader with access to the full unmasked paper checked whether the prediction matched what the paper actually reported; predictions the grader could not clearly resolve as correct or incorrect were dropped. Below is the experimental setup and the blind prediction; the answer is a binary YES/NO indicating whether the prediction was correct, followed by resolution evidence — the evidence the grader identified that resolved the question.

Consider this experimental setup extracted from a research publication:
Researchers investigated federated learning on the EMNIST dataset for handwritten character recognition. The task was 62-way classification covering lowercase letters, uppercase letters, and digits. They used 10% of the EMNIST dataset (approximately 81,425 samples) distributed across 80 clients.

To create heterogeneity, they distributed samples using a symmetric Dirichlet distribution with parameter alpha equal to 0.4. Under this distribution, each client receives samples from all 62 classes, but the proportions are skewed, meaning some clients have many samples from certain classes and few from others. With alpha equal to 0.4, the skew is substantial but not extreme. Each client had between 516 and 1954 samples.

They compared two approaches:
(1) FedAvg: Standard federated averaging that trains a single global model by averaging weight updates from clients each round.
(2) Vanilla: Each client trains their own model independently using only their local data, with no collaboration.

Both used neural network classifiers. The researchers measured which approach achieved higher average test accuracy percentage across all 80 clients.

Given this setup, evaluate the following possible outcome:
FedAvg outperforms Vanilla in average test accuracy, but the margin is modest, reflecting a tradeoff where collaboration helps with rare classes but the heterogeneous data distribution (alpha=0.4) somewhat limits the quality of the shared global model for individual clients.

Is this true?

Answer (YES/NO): NO